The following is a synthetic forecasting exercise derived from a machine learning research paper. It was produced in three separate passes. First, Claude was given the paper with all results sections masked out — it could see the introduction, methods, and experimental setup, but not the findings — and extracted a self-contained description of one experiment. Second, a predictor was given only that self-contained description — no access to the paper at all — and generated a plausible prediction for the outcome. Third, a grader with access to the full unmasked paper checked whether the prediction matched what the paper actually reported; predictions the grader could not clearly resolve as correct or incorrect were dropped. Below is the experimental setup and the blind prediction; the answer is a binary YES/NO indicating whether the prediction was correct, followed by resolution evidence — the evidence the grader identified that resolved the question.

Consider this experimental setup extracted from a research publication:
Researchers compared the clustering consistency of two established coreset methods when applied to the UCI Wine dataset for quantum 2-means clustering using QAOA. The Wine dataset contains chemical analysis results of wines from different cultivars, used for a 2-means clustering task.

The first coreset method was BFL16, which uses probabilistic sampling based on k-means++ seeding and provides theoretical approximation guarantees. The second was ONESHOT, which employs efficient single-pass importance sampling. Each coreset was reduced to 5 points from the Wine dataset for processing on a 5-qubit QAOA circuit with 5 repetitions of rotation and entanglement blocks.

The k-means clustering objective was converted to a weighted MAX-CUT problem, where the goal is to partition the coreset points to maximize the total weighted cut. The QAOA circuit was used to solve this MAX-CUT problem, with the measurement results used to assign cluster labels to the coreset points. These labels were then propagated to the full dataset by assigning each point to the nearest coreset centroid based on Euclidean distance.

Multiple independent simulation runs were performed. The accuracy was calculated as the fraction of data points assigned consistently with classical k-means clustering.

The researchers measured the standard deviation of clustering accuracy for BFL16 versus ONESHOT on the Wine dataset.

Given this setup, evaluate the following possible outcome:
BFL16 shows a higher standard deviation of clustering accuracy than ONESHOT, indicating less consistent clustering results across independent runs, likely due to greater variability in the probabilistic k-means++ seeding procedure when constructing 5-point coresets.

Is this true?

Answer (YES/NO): NO